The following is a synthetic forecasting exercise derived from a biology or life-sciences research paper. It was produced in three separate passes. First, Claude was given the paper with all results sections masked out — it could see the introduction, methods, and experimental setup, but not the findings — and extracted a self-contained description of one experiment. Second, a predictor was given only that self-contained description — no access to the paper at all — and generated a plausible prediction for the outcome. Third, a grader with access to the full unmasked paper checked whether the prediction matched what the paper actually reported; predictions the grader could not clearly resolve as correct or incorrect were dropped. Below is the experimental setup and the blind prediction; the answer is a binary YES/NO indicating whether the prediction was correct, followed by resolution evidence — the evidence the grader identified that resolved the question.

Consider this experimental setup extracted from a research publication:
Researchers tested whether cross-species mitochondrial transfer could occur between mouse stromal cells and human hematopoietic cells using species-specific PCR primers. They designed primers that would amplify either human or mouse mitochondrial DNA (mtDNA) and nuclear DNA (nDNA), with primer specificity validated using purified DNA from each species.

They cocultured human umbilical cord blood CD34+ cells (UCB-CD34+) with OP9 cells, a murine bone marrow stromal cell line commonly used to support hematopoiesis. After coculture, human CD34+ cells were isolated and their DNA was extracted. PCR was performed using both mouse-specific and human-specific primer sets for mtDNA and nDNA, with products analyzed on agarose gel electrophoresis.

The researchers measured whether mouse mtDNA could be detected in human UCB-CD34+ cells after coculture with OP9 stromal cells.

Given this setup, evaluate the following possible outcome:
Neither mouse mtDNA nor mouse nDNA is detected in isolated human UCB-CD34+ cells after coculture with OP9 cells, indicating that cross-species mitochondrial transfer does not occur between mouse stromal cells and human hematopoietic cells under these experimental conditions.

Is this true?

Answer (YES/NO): NO